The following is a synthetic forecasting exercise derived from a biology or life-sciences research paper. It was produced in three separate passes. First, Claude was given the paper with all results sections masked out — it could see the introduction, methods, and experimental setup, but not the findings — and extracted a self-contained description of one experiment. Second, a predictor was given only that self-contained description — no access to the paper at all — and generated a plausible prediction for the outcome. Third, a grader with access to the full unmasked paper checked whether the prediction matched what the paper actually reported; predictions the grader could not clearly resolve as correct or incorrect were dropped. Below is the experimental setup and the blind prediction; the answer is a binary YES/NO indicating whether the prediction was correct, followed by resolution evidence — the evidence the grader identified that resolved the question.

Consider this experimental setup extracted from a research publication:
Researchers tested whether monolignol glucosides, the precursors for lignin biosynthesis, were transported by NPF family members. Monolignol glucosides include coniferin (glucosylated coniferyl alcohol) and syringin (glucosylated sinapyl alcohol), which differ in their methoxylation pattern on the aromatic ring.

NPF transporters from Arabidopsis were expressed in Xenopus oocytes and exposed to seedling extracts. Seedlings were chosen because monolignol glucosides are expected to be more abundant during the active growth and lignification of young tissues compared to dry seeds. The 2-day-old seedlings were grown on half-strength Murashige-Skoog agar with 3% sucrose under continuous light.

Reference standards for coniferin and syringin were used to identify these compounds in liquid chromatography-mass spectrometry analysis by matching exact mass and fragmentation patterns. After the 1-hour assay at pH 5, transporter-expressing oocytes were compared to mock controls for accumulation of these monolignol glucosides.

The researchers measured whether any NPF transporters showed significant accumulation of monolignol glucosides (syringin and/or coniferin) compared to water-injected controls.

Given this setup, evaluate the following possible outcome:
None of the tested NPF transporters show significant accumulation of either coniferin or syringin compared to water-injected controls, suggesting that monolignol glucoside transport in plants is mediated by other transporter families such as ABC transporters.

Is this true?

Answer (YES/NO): NO